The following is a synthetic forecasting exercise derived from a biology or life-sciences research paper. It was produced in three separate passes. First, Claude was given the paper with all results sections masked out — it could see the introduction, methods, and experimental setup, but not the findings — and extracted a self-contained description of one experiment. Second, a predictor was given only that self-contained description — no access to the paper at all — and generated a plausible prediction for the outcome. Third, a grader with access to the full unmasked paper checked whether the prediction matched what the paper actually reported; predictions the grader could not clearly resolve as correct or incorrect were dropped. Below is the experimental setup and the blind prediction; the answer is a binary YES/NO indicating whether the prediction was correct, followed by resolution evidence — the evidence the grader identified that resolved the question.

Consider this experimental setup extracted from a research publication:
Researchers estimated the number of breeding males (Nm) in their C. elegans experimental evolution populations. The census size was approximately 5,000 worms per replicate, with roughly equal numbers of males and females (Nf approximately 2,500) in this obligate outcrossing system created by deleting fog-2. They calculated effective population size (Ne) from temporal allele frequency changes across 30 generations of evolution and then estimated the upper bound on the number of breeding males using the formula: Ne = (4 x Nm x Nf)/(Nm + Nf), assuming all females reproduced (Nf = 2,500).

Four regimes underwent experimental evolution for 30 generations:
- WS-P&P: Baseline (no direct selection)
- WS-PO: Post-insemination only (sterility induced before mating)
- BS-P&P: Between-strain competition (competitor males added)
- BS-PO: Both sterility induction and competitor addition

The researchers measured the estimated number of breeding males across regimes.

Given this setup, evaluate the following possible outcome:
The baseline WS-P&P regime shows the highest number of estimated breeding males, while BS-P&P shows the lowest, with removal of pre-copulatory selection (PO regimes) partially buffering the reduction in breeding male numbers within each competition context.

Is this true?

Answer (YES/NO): NO